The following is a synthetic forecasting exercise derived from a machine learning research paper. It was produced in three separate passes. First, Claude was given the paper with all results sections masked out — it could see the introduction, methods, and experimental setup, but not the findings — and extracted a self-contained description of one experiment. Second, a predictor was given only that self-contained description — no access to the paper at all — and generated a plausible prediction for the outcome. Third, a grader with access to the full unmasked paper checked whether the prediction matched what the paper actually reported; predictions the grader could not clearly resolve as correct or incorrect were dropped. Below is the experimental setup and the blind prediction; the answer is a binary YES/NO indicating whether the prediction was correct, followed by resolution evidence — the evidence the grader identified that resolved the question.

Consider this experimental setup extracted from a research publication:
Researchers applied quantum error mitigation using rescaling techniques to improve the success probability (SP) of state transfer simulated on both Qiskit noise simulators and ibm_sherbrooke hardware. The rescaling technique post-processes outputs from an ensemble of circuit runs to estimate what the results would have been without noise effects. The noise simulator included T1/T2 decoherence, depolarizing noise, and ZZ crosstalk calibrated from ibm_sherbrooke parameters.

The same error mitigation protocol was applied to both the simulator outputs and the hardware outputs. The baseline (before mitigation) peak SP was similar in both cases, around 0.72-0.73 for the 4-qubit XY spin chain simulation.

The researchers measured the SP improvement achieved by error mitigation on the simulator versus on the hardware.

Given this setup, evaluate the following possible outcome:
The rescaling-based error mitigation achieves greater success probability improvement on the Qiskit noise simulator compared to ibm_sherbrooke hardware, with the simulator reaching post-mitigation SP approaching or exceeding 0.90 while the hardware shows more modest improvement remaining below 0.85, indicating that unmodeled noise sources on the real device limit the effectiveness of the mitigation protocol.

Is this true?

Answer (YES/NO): NO